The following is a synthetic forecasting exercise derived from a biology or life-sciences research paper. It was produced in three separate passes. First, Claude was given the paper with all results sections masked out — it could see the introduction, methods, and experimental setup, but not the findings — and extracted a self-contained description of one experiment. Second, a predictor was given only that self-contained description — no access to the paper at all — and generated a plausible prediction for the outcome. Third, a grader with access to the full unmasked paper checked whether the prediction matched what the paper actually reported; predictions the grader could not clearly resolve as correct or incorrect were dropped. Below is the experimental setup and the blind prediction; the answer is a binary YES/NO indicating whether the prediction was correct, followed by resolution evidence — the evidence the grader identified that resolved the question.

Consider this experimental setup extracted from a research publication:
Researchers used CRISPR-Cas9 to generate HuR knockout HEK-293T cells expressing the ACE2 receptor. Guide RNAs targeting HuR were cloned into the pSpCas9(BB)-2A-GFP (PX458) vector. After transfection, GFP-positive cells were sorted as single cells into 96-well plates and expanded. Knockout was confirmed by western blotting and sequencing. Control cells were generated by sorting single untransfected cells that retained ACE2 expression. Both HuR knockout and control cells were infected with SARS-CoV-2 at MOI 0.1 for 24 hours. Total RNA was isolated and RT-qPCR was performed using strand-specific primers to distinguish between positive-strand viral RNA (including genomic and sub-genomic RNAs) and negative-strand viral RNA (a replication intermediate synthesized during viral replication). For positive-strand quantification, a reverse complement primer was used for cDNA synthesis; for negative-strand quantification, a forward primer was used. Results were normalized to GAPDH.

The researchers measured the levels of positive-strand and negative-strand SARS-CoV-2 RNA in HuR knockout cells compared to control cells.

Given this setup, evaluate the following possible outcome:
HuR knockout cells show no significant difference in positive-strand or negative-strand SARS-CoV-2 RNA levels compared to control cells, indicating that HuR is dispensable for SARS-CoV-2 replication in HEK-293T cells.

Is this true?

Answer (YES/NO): NO